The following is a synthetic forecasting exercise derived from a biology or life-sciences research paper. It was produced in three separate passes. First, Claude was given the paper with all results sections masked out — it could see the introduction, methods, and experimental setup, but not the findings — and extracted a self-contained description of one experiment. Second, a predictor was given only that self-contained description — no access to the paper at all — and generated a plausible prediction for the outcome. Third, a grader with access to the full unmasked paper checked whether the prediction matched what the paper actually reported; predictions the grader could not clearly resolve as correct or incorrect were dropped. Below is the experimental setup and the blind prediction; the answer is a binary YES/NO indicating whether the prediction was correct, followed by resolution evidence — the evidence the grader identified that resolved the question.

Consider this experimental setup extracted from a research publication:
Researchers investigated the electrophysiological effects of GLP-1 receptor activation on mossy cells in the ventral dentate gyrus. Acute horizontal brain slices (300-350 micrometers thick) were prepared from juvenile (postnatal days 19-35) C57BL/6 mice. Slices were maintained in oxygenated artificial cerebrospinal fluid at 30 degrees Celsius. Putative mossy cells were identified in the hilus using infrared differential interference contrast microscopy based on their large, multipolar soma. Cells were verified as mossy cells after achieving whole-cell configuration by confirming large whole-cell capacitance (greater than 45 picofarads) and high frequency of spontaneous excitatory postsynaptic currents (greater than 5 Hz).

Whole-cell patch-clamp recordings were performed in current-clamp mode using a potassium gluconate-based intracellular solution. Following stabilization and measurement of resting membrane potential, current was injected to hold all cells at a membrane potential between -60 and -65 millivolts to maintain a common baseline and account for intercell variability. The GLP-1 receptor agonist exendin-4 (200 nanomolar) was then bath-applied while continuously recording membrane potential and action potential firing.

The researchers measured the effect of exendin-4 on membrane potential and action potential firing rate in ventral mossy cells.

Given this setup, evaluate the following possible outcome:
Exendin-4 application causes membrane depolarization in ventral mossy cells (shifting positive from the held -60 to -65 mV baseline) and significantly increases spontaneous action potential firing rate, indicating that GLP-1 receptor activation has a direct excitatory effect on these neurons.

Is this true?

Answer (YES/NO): YES